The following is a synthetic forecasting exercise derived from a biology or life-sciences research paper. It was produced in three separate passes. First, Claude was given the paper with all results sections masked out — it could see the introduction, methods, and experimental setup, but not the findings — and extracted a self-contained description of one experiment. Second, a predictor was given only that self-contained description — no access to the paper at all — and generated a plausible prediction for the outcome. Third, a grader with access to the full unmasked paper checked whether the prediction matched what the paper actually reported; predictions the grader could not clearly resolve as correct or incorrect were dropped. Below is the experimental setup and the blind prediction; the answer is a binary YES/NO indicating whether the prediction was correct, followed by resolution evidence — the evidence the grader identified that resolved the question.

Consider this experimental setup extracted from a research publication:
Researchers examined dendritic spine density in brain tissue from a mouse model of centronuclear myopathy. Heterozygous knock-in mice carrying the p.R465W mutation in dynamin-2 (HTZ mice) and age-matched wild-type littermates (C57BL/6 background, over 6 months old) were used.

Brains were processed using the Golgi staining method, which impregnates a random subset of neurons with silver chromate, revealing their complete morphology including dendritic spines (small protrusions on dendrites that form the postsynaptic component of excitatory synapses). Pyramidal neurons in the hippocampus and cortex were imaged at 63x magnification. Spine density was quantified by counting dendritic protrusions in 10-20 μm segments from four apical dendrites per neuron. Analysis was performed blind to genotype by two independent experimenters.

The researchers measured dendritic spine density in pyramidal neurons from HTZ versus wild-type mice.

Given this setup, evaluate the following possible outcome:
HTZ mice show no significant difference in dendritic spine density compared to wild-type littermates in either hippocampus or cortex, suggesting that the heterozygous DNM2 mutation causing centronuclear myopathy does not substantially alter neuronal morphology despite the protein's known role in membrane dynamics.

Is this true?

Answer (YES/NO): NO